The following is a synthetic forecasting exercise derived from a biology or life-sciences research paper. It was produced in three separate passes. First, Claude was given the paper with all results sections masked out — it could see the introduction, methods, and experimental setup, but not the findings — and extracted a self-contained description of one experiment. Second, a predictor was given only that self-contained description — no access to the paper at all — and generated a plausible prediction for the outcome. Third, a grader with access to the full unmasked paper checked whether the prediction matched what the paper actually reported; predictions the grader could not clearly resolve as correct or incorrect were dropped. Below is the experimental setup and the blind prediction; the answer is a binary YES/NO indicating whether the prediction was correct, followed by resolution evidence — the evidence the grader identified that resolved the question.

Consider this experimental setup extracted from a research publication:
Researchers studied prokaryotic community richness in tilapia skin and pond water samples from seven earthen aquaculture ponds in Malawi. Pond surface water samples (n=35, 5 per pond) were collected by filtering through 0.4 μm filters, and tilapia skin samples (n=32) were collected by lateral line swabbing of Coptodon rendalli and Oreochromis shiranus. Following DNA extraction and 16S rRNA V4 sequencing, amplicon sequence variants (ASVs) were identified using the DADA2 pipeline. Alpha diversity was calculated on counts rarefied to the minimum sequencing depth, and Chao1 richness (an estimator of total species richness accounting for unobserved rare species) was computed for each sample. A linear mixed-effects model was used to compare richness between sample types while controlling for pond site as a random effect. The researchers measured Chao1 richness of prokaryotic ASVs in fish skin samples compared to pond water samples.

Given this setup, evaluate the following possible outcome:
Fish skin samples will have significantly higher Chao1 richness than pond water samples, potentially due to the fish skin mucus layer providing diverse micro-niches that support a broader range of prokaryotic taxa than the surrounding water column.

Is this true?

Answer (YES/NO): NO